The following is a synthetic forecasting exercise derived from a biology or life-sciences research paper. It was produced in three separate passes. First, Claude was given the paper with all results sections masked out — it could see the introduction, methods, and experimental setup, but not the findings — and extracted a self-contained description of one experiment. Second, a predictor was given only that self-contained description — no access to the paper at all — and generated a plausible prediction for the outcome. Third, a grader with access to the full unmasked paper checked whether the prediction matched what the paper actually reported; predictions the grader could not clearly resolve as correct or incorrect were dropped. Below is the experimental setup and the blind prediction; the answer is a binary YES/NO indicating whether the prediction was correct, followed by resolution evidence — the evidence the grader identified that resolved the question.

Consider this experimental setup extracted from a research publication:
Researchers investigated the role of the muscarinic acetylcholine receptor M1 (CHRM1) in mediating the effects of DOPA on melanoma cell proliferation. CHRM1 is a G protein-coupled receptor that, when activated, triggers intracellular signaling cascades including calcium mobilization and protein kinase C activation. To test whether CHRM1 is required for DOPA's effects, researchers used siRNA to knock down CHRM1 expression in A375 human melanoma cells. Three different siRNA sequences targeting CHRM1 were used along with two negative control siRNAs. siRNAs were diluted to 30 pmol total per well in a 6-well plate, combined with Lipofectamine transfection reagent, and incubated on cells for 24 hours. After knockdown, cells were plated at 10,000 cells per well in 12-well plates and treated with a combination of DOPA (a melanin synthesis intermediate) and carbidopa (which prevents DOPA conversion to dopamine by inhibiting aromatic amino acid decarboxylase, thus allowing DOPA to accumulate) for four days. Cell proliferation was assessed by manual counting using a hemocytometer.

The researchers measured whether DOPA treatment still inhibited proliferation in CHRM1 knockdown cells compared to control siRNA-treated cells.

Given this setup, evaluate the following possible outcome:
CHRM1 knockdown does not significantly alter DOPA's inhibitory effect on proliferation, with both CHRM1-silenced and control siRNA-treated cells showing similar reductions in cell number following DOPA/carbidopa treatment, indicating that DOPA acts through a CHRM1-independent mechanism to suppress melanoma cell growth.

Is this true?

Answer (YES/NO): NO